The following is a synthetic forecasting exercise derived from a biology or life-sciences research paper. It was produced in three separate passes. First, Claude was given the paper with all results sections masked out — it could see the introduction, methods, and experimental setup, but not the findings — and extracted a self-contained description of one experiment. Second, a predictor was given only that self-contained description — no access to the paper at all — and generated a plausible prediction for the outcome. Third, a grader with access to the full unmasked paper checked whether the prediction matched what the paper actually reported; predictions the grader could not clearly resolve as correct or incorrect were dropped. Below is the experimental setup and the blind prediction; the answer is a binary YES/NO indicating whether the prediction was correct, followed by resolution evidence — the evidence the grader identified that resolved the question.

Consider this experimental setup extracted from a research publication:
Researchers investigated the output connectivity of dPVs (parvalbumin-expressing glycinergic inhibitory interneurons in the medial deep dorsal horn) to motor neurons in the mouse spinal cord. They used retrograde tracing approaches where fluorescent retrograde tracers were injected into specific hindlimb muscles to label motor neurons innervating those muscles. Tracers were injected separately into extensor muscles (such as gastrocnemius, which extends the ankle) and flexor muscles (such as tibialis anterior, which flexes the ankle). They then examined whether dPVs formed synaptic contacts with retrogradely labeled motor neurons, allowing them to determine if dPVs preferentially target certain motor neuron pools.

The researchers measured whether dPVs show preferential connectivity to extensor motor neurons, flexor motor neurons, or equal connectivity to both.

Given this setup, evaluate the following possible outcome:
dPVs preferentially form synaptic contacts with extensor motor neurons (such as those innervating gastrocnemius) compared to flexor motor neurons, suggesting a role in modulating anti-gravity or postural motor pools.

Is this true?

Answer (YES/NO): YES